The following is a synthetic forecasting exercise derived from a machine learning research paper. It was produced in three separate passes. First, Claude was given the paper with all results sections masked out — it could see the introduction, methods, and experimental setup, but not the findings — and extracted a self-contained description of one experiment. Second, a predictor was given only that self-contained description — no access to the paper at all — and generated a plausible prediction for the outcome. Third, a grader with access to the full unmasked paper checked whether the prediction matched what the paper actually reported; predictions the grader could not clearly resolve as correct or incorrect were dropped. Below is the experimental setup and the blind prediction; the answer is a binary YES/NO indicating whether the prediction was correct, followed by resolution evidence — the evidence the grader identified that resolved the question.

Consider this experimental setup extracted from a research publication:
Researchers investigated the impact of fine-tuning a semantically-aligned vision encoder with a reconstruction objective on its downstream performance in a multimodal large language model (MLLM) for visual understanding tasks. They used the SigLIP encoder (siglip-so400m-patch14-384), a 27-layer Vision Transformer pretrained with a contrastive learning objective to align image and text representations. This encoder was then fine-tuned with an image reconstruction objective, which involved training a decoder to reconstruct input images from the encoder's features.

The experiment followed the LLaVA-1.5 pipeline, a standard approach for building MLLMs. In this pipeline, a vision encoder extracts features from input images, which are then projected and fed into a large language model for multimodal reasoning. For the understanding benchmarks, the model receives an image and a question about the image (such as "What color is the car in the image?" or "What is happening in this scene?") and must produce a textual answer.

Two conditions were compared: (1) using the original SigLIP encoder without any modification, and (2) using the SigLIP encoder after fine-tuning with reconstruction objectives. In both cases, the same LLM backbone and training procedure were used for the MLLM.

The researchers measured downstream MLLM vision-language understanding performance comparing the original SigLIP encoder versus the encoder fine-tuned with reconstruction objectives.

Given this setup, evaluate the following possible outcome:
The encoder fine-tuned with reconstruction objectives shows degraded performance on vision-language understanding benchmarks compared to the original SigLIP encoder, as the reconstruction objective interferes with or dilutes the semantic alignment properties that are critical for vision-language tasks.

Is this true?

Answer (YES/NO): YES